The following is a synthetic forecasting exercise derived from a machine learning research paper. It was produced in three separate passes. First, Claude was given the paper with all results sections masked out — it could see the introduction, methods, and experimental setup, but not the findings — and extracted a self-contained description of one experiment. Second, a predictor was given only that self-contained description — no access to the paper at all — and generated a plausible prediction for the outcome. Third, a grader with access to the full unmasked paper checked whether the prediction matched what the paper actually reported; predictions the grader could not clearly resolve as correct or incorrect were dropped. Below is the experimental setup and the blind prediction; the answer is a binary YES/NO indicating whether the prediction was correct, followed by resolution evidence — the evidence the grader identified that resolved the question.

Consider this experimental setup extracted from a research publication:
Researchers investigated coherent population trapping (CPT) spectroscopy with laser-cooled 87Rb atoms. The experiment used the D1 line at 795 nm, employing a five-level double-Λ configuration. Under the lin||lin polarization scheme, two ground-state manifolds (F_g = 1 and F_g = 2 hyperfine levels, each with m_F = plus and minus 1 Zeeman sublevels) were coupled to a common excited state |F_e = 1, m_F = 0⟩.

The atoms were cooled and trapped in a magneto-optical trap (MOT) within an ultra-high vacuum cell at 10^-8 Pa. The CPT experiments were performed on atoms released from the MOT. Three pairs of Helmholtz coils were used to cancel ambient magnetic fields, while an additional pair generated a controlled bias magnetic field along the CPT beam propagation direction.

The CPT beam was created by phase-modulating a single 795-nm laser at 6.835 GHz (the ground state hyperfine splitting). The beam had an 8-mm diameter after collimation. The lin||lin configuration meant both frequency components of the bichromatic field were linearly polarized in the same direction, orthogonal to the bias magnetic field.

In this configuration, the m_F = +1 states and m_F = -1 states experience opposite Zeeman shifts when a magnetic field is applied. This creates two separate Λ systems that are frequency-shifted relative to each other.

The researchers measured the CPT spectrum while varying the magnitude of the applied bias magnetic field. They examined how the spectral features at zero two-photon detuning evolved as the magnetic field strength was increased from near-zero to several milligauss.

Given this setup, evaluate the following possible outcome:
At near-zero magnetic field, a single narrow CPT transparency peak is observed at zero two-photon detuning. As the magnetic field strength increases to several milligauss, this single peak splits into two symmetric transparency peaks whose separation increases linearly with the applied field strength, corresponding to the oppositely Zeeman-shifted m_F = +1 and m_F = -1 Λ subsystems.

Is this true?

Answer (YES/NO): NO